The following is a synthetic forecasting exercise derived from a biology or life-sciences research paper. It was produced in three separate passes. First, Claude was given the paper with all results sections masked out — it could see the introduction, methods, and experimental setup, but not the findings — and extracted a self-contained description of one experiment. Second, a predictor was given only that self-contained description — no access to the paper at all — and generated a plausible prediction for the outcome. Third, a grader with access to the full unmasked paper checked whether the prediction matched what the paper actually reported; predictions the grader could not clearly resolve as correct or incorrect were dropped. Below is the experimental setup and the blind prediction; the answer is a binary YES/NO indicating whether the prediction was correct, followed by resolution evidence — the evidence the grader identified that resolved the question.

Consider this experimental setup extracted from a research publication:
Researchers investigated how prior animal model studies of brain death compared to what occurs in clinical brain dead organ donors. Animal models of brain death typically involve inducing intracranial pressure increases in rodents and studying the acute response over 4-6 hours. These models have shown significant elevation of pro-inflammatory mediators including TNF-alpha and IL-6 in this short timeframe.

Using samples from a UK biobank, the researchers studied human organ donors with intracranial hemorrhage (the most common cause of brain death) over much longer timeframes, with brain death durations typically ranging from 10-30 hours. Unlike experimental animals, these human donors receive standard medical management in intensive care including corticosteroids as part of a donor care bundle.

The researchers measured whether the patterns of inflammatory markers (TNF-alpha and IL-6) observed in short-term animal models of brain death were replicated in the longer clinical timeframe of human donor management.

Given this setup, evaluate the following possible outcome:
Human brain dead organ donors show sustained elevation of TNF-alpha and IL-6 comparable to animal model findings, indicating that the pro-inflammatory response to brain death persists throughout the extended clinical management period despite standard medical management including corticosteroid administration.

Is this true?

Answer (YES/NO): NO